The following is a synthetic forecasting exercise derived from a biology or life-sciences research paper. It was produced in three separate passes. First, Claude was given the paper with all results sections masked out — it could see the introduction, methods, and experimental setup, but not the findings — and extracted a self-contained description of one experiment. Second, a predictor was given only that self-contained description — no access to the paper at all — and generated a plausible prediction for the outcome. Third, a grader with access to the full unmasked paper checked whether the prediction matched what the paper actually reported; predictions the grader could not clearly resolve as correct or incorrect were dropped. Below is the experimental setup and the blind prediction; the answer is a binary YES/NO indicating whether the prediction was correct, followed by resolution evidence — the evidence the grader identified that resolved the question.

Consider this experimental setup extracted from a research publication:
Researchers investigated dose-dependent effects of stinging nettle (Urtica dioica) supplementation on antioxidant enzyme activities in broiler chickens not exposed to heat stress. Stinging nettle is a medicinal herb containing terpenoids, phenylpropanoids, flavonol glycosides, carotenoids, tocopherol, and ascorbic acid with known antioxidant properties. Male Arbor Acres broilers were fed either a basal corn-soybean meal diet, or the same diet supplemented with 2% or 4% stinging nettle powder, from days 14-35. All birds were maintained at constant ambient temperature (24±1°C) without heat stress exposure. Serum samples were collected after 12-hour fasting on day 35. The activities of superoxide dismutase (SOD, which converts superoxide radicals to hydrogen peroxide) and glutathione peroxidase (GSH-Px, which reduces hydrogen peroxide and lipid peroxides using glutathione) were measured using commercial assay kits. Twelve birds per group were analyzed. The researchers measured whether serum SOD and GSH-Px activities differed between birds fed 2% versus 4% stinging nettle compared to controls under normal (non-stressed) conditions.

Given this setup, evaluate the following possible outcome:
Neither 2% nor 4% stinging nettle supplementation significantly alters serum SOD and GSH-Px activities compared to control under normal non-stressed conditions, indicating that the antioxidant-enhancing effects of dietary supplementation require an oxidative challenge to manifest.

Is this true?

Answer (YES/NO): YES